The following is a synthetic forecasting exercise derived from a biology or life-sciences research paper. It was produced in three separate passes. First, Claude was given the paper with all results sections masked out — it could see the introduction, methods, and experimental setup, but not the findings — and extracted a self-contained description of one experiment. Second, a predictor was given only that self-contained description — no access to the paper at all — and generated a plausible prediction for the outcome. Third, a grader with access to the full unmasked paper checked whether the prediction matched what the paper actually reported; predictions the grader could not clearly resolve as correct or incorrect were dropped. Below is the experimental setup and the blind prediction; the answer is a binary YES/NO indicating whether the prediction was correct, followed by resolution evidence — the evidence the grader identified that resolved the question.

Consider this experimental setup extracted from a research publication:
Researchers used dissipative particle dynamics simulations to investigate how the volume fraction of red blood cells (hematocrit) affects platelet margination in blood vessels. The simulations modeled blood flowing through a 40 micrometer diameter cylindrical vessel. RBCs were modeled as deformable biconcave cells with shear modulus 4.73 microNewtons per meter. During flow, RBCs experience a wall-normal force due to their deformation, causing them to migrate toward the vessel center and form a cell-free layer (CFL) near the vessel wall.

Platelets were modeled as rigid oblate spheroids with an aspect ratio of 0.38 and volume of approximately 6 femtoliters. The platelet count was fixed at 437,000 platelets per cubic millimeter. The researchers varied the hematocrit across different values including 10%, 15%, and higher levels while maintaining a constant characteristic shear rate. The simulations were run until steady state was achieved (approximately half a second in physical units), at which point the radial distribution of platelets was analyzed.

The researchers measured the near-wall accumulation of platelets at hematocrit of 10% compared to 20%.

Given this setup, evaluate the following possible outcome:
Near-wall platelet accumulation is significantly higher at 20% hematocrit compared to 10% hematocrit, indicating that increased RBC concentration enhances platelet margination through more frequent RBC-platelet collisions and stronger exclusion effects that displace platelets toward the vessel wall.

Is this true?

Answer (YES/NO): YES